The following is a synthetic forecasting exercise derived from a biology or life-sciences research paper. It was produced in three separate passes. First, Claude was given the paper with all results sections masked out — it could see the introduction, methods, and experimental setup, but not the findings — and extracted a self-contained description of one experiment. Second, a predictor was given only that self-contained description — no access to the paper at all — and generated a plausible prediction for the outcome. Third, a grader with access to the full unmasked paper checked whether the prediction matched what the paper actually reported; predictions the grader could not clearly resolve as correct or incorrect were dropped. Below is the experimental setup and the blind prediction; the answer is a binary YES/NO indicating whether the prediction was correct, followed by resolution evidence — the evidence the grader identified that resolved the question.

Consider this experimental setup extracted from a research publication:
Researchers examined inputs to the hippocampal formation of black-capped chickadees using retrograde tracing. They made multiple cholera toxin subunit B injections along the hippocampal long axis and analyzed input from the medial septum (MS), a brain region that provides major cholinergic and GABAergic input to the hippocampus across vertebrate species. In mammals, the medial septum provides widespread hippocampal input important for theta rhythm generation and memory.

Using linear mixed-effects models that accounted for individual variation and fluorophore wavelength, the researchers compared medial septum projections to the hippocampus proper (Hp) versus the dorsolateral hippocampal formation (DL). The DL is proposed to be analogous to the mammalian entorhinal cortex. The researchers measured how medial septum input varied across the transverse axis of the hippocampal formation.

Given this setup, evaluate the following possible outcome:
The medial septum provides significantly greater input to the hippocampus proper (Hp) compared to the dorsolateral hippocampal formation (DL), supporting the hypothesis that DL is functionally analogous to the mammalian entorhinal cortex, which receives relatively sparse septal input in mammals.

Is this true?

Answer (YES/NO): NO